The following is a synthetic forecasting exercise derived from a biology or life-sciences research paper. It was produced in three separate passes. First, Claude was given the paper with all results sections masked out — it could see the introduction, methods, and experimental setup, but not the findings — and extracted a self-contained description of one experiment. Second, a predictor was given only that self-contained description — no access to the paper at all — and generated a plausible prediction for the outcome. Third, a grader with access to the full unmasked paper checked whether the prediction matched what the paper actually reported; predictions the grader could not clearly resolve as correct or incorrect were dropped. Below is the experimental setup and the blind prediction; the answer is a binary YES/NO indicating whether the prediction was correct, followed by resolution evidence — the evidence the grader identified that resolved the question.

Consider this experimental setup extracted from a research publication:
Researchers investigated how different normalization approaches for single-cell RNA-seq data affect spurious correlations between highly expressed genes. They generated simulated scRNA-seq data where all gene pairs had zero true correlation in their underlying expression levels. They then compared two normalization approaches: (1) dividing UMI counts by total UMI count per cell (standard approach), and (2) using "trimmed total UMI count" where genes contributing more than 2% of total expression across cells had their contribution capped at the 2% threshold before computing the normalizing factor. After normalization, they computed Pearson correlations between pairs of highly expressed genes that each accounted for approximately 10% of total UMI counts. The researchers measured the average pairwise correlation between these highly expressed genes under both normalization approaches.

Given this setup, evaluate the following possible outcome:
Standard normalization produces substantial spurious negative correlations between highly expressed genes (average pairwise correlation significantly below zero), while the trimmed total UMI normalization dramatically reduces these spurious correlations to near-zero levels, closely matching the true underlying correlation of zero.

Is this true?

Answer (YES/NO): YES